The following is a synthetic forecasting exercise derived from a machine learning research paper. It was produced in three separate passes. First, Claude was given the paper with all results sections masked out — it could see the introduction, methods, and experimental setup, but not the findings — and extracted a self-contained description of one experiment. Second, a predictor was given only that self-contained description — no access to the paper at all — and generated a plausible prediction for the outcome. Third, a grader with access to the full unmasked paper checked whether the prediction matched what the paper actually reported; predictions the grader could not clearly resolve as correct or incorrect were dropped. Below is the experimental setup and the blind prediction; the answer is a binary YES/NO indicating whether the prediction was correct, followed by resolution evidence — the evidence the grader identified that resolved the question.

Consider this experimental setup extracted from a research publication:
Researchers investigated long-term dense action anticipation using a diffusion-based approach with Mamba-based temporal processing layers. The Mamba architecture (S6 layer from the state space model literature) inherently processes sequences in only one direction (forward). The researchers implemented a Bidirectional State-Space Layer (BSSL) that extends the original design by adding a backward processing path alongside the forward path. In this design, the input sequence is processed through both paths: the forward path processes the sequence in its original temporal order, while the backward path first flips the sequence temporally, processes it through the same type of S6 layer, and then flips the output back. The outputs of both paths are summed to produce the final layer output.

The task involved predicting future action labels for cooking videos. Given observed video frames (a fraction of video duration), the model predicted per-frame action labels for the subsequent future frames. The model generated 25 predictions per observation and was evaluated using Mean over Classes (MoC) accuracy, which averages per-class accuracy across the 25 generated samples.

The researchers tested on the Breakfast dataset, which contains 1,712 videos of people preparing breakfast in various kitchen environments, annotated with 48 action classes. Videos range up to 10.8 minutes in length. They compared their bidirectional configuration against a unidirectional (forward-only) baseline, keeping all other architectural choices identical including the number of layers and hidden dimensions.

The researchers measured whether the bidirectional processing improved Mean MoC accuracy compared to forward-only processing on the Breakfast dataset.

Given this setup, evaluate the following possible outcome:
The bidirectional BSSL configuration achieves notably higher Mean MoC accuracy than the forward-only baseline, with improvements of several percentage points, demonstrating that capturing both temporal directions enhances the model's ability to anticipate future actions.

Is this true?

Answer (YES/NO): YES